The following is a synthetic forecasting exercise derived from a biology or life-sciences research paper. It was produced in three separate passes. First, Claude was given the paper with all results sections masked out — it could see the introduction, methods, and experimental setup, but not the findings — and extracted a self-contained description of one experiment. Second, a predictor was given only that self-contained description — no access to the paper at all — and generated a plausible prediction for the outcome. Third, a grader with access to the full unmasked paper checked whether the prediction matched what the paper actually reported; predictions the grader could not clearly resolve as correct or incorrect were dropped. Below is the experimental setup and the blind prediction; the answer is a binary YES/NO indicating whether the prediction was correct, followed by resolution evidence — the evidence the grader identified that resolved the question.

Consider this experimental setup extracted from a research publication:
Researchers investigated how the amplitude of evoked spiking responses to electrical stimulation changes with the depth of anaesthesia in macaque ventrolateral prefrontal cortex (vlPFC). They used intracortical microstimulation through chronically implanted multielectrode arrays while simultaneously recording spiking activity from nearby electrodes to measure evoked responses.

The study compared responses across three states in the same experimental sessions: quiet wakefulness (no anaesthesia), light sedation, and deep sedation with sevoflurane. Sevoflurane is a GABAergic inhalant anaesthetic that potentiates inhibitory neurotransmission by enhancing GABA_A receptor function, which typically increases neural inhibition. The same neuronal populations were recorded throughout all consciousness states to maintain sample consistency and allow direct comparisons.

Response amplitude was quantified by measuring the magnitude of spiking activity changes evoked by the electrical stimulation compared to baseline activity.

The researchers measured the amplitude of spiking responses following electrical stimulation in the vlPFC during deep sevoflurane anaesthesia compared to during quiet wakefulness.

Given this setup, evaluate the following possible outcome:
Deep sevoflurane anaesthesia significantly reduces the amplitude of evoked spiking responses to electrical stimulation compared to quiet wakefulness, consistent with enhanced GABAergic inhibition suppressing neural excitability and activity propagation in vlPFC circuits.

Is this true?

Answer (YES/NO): NO